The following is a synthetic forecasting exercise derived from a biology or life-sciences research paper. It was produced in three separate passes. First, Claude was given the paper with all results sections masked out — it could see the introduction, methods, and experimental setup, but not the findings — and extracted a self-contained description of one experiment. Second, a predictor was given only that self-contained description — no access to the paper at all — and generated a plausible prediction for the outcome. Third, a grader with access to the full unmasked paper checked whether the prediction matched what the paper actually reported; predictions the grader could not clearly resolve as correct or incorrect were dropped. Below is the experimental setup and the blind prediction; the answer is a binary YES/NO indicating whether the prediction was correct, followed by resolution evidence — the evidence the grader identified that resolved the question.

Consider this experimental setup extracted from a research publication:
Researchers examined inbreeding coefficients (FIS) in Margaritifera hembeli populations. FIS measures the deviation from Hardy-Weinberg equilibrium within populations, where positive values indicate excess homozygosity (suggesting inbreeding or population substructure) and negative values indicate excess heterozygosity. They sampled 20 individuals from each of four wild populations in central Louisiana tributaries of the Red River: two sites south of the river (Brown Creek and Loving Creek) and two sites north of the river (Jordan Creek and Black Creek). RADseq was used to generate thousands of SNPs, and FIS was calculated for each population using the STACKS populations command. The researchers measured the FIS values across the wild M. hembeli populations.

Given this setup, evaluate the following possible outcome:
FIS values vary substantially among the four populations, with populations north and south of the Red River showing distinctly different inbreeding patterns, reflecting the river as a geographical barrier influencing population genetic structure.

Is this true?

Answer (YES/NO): NO